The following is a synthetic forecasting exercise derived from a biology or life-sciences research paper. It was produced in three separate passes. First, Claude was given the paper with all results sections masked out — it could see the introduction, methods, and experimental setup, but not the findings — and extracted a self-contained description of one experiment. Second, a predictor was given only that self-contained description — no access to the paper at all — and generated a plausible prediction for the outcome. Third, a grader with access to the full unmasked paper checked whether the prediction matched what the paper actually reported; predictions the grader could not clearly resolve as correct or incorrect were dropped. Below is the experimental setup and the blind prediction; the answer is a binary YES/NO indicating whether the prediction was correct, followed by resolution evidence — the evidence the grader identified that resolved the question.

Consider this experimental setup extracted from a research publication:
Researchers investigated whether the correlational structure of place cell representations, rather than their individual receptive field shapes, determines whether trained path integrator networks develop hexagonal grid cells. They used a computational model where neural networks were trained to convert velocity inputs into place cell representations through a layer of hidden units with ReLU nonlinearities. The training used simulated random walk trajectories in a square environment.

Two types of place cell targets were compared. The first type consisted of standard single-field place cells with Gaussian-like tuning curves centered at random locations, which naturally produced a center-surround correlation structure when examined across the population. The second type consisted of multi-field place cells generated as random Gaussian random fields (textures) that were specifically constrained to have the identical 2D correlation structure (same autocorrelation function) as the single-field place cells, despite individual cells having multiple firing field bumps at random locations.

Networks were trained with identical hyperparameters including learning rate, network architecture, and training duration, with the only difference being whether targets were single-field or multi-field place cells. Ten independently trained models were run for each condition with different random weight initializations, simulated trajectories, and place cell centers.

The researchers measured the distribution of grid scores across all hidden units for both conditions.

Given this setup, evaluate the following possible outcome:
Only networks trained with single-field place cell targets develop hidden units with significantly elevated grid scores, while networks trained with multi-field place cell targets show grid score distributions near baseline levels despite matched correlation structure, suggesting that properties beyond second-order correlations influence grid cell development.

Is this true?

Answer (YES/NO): NO